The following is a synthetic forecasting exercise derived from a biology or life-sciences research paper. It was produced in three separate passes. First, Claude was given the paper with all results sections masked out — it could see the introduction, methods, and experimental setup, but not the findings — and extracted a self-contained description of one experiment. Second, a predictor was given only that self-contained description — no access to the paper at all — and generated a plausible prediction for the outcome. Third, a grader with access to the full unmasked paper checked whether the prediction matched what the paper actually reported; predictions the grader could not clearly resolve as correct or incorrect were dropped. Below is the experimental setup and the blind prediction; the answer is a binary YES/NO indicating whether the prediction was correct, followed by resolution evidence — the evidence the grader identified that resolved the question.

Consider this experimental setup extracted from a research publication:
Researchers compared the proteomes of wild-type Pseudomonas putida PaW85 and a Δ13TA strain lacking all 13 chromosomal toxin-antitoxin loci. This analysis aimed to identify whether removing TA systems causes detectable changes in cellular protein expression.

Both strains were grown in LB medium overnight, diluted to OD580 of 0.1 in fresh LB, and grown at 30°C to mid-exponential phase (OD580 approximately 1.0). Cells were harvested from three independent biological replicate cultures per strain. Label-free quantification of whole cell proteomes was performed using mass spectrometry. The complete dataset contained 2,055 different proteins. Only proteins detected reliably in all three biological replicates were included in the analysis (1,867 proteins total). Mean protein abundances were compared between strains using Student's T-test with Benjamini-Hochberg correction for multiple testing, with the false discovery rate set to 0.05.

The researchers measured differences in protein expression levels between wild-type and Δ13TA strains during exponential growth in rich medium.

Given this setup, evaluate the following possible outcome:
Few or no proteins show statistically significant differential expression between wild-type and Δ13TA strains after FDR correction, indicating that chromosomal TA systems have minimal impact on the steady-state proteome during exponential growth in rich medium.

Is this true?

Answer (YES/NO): YES